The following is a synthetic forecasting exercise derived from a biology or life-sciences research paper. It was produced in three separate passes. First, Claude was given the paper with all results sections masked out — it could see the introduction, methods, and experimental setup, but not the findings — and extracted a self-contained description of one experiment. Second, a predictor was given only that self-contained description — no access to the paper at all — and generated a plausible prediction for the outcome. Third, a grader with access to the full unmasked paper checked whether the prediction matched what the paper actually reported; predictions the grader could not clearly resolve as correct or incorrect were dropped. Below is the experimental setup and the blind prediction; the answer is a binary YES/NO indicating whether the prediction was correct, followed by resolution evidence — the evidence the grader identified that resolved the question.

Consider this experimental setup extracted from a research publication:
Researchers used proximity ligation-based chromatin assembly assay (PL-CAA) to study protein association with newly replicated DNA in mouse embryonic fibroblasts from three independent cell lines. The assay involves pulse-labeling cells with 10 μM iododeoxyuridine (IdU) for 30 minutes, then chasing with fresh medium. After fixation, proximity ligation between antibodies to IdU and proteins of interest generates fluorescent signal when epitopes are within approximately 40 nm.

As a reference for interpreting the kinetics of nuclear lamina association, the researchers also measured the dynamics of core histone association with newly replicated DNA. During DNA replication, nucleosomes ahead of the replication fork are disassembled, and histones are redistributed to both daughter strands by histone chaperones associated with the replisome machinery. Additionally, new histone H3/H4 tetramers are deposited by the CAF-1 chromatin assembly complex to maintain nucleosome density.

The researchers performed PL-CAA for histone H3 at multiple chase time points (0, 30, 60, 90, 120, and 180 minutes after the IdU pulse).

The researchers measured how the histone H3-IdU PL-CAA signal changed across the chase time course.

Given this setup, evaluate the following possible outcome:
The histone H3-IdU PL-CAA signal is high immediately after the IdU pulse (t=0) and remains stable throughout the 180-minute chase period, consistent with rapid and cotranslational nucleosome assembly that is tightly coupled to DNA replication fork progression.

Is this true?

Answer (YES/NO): YES